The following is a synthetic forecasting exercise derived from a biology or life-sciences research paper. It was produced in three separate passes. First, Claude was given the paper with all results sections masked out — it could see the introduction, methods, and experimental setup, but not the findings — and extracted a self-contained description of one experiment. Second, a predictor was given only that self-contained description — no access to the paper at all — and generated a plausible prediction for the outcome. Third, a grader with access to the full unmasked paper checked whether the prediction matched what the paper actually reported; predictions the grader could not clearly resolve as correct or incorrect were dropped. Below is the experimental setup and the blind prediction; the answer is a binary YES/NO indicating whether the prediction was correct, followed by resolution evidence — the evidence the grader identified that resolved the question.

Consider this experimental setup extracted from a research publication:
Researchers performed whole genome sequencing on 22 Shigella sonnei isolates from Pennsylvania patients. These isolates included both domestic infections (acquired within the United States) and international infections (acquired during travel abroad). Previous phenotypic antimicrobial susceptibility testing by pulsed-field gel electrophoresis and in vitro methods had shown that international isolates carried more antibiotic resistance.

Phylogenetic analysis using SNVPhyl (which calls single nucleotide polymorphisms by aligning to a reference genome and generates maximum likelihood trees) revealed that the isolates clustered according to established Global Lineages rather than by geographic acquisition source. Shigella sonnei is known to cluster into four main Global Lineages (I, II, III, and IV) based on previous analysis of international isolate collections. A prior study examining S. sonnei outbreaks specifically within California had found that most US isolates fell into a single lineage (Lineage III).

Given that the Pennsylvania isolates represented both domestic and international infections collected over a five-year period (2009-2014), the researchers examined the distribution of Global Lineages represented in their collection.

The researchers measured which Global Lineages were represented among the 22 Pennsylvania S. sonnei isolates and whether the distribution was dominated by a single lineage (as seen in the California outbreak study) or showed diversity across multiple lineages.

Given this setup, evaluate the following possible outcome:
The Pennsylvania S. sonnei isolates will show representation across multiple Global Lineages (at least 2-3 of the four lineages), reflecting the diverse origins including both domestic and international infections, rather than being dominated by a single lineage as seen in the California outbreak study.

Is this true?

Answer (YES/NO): NO